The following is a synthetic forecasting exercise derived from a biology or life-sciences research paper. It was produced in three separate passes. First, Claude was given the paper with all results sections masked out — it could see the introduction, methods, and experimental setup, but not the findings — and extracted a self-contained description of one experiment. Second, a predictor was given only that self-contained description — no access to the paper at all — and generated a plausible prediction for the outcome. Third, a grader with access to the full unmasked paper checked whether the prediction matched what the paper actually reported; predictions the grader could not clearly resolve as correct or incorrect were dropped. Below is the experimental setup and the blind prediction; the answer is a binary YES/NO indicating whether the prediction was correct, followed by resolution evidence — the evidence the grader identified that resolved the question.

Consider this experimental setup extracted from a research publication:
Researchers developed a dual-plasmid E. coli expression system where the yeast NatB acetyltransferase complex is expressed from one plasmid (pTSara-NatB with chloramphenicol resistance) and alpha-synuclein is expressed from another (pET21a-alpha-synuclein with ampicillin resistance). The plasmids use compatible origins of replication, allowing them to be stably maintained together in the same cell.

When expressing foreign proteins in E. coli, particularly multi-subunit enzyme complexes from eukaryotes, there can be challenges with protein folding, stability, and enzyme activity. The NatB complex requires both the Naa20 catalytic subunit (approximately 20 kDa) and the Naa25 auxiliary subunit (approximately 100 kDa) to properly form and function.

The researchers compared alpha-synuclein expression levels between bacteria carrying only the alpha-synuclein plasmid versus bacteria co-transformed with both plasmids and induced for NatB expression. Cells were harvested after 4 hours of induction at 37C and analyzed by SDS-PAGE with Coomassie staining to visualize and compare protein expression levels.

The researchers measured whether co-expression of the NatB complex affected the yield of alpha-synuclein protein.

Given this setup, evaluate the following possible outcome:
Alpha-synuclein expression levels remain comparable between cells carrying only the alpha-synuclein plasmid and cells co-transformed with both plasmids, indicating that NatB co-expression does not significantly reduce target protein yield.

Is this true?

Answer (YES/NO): YES